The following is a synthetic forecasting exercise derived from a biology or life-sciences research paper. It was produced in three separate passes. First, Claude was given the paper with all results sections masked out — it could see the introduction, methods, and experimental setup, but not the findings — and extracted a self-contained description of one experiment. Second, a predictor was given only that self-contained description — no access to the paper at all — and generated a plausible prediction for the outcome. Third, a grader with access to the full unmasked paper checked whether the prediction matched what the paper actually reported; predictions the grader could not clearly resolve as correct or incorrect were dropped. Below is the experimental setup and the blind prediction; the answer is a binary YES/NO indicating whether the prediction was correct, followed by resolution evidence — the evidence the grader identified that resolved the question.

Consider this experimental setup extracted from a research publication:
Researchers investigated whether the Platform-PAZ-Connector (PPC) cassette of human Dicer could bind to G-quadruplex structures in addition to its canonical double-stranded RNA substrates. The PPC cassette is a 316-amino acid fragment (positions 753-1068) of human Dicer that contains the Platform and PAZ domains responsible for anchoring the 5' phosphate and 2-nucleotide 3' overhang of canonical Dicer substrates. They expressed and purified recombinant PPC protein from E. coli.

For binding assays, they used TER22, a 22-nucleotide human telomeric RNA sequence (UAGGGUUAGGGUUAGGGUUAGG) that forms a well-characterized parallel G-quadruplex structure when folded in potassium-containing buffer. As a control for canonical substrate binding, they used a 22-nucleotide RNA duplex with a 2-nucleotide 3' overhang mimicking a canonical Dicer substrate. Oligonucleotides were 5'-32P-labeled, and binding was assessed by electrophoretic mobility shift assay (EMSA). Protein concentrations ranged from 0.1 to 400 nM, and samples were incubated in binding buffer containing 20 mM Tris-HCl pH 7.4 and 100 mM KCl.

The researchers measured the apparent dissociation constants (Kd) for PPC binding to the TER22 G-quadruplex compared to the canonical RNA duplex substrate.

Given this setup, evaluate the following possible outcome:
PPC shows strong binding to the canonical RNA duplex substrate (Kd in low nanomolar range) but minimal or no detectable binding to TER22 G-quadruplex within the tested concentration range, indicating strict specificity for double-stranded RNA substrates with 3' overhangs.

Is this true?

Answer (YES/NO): NO